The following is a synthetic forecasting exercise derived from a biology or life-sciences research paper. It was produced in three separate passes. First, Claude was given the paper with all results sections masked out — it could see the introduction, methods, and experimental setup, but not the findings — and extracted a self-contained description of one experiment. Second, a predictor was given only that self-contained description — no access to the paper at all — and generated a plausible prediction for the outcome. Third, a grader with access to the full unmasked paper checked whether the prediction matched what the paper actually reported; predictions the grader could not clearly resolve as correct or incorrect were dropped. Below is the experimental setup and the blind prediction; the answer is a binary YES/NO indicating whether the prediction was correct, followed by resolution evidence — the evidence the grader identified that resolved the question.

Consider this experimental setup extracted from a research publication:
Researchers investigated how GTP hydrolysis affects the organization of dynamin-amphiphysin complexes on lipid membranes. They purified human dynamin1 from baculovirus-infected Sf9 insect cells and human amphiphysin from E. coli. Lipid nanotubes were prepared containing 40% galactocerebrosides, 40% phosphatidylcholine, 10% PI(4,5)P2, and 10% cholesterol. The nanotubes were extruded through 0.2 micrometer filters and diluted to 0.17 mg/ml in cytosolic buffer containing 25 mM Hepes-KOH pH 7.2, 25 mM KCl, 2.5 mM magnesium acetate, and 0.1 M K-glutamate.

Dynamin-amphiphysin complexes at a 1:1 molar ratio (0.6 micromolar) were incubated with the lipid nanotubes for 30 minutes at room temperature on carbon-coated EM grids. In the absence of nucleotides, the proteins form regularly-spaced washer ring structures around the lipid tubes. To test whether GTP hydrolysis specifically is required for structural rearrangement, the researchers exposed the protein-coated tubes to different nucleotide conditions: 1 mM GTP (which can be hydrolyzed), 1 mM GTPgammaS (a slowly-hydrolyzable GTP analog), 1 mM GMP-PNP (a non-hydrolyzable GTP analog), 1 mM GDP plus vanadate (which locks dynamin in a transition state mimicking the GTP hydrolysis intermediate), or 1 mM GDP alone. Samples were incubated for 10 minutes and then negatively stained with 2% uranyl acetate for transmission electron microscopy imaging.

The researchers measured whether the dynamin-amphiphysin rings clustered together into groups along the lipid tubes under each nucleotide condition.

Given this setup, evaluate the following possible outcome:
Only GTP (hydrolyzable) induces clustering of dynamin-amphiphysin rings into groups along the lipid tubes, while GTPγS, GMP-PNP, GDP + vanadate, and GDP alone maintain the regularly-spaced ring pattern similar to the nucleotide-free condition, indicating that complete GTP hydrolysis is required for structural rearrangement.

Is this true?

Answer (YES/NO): NO